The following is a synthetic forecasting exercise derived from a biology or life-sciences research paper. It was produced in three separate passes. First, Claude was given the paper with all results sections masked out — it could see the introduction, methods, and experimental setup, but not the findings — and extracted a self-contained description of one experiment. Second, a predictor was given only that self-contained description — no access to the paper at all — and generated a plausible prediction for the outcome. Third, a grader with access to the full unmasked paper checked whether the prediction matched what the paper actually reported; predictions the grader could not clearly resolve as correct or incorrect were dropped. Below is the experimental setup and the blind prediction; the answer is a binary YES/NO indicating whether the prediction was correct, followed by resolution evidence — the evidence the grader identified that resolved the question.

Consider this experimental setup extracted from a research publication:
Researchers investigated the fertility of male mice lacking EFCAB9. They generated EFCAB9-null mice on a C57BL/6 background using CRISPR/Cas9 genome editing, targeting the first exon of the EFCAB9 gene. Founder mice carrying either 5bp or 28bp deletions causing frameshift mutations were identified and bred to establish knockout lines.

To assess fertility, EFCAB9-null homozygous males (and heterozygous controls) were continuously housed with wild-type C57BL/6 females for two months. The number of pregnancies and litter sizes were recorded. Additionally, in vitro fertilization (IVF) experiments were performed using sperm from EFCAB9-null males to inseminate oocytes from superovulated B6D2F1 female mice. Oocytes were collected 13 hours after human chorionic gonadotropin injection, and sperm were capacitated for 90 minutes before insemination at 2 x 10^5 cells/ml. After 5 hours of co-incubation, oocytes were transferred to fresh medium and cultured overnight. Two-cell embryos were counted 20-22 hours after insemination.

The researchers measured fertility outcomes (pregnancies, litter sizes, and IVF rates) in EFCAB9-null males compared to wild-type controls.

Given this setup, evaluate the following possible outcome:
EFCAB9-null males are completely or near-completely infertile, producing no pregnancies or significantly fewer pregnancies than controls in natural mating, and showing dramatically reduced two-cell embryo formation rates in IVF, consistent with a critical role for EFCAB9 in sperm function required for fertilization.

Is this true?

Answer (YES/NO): NO